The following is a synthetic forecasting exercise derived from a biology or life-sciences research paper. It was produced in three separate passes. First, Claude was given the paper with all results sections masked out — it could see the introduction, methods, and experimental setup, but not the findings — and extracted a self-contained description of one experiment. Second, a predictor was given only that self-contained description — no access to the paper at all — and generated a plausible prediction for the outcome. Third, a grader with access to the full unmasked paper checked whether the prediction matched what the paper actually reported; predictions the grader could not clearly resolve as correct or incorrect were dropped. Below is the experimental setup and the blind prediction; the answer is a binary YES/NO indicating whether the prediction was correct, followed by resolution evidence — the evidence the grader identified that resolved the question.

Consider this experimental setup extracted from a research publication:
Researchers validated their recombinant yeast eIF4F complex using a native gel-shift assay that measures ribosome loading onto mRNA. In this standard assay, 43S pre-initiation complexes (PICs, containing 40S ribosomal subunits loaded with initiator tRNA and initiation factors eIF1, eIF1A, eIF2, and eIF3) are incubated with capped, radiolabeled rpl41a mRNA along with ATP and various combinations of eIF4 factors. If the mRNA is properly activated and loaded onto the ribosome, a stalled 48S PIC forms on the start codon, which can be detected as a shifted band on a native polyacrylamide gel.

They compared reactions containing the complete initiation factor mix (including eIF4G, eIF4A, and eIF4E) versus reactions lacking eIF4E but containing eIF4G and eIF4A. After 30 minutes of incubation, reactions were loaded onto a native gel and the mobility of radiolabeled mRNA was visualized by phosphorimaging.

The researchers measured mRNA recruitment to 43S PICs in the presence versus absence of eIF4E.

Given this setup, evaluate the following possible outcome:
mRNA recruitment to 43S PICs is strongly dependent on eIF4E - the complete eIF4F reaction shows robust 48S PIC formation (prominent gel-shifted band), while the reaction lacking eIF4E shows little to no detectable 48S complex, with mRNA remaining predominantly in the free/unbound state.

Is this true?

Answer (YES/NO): NO